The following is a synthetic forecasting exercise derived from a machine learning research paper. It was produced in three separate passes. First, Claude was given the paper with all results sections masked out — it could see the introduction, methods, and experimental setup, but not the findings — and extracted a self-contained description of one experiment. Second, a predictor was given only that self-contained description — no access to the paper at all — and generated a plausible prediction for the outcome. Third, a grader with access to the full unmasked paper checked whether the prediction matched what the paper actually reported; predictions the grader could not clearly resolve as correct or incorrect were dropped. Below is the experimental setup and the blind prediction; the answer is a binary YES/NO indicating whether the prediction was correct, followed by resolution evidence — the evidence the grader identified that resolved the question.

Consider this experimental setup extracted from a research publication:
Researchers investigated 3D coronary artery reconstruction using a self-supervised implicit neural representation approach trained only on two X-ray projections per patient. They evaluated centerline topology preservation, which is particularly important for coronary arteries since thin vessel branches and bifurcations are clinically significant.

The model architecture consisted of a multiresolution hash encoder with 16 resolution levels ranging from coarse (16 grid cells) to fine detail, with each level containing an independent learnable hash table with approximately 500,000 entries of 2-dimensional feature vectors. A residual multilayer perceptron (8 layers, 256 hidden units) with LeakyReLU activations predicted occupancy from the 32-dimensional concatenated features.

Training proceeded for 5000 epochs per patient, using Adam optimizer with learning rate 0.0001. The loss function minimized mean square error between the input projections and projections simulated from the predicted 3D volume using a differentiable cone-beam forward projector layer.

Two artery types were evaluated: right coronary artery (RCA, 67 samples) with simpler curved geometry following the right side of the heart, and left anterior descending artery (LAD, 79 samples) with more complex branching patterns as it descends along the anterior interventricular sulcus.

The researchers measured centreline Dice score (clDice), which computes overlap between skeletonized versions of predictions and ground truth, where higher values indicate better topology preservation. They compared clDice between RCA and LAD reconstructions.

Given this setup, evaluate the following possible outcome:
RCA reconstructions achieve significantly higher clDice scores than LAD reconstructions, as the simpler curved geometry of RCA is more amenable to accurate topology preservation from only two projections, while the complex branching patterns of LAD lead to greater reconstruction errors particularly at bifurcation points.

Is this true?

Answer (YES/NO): NO